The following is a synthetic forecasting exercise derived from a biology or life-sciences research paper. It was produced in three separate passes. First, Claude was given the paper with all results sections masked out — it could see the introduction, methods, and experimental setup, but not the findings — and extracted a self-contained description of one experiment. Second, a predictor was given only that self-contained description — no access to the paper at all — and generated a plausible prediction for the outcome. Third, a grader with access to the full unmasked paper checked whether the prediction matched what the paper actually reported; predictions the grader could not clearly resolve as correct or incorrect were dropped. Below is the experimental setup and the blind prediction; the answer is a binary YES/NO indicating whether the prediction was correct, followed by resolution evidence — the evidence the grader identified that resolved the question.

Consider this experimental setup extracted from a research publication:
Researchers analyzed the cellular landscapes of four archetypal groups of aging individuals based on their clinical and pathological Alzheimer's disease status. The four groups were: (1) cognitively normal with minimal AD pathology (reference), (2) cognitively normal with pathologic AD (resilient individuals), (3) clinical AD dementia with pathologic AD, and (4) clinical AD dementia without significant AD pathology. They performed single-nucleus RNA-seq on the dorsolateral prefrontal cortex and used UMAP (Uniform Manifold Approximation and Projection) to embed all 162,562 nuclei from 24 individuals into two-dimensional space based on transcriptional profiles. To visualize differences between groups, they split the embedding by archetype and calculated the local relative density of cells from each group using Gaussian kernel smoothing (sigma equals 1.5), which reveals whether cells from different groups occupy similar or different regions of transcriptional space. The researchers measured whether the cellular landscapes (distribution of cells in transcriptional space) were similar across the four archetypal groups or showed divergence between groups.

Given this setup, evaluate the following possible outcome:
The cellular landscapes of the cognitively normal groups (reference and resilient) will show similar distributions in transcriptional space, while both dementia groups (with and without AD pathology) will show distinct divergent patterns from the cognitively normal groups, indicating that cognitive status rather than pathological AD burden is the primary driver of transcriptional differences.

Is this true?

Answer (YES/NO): NO